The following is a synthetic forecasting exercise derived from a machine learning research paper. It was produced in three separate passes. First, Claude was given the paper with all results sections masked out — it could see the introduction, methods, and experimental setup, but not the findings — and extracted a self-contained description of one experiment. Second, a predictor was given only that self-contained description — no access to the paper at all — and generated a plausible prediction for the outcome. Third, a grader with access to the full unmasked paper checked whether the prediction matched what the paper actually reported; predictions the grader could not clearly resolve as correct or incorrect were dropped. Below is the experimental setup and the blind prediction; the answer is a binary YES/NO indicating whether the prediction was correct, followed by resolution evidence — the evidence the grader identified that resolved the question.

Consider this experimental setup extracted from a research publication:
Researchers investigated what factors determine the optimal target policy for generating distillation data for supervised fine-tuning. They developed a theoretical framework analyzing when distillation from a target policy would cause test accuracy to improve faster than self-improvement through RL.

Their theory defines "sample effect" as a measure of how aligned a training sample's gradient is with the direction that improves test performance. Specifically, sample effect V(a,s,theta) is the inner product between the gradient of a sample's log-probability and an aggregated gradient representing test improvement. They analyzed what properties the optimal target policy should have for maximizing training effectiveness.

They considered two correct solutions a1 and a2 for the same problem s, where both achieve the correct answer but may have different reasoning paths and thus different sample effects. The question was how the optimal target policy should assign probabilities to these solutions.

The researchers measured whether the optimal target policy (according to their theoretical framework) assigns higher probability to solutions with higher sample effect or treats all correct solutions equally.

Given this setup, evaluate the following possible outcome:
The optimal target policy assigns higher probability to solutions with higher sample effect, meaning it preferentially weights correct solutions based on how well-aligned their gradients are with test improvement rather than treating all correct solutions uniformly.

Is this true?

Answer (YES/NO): YES